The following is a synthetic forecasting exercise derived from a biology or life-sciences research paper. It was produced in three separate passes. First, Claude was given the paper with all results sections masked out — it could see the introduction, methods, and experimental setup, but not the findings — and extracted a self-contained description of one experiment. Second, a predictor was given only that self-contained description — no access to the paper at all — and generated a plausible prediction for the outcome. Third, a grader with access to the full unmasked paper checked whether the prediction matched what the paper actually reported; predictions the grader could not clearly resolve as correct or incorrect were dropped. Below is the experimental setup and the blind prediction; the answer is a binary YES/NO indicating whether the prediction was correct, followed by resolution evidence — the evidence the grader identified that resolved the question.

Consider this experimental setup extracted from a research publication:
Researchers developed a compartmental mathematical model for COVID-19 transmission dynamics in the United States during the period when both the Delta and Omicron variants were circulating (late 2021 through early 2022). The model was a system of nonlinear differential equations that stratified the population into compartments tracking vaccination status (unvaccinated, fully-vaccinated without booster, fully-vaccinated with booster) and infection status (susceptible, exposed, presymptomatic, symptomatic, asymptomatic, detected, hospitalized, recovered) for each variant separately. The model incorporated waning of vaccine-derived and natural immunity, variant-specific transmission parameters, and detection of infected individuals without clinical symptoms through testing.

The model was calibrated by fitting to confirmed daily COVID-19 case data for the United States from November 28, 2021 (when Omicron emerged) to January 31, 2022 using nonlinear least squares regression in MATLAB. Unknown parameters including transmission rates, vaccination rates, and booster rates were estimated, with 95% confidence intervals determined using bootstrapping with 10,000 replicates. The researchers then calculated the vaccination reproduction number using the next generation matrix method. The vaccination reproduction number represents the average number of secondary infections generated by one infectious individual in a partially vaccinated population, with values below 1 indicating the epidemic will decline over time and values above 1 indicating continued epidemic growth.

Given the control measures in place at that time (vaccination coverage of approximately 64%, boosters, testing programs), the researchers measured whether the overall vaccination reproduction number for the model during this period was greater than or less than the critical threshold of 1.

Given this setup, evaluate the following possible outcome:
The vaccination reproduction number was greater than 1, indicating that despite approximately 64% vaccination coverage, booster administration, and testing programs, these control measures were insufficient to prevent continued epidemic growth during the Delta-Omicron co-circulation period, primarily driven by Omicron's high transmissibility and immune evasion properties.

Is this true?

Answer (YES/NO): NO